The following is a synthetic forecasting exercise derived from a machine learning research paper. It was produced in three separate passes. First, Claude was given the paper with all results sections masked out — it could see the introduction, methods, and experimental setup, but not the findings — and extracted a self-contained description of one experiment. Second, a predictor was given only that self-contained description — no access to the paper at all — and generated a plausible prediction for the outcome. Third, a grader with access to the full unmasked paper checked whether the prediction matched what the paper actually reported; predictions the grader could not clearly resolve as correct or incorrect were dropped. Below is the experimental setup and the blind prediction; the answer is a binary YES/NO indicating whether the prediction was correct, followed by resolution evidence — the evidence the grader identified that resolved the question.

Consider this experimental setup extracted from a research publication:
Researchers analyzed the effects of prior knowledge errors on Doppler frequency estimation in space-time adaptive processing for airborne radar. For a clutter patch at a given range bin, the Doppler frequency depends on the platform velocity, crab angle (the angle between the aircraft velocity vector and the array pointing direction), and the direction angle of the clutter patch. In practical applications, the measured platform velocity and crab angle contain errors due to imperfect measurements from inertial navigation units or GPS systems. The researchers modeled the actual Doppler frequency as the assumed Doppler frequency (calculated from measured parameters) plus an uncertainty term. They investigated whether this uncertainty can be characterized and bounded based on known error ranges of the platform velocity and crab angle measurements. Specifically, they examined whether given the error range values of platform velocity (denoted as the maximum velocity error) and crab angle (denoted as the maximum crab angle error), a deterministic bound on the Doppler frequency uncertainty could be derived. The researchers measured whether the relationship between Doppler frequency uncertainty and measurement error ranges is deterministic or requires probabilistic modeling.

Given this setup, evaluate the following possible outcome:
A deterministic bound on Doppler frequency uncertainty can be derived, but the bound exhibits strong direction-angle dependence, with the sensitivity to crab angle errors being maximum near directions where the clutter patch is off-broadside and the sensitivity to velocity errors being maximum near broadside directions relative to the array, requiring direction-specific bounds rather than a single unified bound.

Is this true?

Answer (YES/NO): NO